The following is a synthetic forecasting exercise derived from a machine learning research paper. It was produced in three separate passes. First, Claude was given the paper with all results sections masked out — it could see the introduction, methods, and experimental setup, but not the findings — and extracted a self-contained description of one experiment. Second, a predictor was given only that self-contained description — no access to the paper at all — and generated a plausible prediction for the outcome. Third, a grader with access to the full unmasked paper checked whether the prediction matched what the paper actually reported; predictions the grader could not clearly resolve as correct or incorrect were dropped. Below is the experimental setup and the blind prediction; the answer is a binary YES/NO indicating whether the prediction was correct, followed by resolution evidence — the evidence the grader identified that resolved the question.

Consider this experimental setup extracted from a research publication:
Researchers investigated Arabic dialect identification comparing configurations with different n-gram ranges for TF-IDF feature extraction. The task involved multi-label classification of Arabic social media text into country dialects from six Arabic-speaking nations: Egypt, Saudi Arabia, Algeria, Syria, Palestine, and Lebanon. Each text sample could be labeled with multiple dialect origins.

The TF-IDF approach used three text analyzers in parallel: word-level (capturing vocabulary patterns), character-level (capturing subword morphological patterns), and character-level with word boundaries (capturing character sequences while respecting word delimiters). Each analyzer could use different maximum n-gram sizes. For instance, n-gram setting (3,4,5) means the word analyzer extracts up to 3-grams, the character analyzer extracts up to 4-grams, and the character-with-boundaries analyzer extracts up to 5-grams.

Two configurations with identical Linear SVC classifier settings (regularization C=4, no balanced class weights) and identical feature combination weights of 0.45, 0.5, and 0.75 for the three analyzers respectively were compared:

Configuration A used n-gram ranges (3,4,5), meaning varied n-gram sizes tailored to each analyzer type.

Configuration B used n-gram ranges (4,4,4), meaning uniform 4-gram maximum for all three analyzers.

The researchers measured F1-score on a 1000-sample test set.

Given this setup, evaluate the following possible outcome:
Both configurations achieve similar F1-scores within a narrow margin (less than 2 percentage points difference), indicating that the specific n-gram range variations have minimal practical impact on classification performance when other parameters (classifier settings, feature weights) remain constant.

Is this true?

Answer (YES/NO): YES